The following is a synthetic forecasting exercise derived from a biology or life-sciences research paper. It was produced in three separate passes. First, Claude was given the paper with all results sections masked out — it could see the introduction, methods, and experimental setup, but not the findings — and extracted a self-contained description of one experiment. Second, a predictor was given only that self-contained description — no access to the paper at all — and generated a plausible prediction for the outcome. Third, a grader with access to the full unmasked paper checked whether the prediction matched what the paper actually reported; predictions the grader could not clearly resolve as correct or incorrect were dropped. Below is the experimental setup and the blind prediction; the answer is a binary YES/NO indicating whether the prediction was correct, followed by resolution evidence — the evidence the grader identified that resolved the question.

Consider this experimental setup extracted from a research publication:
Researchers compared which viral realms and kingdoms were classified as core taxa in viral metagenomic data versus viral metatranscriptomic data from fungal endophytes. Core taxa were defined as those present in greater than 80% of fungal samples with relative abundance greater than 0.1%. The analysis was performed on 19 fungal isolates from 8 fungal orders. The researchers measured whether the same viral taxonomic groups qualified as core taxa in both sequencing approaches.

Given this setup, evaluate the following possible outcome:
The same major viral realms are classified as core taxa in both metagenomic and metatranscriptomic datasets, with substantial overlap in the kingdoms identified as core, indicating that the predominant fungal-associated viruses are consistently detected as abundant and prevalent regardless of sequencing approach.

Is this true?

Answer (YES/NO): NO